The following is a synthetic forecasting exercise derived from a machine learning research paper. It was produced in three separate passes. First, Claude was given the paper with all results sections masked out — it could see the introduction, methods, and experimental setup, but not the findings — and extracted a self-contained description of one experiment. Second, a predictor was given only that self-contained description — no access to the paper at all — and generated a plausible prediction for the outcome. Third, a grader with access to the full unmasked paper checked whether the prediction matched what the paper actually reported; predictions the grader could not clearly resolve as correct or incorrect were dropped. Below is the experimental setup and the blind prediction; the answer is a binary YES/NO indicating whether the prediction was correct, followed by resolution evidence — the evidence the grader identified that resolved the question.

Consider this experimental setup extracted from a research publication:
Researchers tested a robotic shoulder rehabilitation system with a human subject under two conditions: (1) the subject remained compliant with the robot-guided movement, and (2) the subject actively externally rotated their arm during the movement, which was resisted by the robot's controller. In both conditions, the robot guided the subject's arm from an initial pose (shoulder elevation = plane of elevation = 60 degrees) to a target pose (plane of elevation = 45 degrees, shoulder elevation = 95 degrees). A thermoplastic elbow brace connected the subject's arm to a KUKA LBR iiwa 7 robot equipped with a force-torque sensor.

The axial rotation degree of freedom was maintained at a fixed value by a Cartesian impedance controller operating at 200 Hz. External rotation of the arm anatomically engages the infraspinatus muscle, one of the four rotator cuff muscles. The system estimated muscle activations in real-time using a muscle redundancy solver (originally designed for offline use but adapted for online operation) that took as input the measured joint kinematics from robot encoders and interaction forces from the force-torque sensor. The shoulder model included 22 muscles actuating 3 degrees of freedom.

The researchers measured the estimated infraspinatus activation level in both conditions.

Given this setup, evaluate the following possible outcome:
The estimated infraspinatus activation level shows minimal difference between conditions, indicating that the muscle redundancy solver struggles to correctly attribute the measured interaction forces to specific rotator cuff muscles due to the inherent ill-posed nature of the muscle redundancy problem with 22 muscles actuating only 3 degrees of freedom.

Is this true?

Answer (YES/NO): NO